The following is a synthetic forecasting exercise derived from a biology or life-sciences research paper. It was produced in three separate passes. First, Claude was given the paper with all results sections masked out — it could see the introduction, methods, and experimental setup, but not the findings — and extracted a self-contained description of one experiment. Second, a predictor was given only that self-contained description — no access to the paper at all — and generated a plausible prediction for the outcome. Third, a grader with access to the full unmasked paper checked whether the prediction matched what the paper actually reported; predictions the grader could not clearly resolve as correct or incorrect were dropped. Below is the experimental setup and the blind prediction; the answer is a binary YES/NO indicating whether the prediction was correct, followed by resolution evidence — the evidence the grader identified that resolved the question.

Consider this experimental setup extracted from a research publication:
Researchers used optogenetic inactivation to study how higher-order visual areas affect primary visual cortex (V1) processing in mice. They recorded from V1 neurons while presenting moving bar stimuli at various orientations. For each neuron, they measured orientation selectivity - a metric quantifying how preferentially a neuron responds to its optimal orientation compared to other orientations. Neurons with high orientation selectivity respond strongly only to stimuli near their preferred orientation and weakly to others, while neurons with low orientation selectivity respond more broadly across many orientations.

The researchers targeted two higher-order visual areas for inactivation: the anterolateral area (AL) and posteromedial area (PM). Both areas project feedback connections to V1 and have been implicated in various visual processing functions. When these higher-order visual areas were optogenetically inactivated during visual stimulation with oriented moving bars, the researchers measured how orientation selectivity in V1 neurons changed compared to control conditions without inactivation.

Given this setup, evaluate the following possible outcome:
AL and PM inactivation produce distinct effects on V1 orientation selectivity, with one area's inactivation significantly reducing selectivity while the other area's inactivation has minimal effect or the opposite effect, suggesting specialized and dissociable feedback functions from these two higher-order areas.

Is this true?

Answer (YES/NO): NO